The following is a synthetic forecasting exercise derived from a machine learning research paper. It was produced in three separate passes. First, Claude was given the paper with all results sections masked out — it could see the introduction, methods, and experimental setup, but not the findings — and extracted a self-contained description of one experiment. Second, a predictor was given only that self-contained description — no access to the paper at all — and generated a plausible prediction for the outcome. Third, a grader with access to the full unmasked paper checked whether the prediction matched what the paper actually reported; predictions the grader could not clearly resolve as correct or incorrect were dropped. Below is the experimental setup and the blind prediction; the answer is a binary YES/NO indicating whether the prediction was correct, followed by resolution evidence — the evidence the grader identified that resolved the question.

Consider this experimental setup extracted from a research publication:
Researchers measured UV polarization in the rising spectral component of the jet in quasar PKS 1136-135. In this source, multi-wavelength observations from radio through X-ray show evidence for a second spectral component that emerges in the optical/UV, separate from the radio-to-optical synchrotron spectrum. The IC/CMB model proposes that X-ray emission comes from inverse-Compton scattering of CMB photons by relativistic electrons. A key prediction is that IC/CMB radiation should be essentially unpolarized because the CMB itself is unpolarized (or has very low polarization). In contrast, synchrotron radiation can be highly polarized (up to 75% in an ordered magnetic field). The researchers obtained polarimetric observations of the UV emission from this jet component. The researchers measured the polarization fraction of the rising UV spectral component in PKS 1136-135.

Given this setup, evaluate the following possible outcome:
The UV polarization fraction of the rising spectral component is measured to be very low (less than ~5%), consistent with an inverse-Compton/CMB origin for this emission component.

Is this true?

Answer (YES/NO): NO